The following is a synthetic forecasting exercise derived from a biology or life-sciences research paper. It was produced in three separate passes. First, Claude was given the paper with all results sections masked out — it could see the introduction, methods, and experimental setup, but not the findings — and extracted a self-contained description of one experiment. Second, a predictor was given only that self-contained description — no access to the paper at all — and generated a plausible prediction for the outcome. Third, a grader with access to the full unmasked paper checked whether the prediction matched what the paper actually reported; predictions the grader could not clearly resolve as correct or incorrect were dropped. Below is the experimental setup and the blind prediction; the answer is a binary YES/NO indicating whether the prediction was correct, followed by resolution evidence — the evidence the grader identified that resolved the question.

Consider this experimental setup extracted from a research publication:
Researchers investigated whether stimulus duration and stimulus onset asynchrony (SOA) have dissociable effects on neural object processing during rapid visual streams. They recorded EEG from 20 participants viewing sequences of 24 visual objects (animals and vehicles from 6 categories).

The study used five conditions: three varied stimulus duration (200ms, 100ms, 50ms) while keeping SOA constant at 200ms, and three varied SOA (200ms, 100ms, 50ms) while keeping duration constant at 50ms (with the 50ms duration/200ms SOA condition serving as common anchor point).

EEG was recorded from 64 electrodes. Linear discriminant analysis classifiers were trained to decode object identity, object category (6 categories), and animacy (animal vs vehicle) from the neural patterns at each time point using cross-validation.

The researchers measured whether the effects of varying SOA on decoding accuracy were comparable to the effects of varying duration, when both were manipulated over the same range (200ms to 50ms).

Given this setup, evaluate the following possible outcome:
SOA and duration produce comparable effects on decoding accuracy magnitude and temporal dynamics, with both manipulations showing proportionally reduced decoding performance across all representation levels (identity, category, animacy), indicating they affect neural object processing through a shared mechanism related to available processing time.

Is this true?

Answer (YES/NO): NO